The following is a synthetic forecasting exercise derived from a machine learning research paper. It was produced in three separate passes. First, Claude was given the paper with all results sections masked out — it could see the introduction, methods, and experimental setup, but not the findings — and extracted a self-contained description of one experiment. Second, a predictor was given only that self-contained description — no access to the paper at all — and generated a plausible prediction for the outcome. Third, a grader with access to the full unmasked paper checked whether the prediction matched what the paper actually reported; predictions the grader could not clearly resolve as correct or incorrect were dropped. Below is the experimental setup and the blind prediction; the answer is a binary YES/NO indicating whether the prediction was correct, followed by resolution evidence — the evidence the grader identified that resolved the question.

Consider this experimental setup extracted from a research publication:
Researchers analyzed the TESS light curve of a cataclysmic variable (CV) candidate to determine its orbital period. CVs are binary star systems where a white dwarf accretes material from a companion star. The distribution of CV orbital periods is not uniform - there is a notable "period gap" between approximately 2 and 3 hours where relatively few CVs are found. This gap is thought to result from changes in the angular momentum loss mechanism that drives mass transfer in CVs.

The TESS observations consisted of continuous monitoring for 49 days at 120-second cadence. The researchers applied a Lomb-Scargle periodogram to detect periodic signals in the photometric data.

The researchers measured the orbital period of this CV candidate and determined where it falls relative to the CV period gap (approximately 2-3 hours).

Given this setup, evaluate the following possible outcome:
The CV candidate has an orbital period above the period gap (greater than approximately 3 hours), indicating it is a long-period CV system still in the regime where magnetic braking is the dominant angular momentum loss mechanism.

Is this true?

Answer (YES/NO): NO